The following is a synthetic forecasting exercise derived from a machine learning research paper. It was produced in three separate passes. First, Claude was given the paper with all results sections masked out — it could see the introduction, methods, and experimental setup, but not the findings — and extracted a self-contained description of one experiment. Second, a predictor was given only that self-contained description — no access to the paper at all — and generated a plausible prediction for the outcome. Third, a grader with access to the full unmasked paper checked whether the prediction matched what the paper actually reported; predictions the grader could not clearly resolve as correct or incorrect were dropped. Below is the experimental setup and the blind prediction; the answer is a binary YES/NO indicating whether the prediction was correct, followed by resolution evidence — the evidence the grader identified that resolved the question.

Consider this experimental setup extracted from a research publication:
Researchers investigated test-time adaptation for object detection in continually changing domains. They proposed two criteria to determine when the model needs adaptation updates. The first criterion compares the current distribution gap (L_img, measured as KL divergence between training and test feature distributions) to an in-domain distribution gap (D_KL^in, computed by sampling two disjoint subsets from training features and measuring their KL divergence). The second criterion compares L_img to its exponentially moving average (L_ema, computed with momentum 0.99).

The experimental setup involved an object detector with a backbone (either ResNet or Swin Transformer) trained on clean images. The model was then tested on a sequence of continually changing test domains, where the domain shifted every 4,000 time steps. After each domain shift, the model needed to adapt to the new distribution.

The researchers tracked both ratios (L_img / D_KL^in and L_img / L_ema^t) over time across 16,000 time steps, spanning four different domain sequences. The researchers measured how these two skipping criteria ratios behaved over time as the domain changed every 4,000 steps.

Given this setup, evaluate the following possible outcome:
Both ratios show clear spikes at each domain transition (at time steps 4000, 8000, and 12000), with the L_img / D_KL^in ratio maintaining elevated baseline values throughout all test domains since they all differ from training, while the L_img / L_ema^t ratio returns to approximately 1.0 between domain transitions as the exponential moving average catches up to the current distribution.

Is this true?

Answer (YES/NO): NO